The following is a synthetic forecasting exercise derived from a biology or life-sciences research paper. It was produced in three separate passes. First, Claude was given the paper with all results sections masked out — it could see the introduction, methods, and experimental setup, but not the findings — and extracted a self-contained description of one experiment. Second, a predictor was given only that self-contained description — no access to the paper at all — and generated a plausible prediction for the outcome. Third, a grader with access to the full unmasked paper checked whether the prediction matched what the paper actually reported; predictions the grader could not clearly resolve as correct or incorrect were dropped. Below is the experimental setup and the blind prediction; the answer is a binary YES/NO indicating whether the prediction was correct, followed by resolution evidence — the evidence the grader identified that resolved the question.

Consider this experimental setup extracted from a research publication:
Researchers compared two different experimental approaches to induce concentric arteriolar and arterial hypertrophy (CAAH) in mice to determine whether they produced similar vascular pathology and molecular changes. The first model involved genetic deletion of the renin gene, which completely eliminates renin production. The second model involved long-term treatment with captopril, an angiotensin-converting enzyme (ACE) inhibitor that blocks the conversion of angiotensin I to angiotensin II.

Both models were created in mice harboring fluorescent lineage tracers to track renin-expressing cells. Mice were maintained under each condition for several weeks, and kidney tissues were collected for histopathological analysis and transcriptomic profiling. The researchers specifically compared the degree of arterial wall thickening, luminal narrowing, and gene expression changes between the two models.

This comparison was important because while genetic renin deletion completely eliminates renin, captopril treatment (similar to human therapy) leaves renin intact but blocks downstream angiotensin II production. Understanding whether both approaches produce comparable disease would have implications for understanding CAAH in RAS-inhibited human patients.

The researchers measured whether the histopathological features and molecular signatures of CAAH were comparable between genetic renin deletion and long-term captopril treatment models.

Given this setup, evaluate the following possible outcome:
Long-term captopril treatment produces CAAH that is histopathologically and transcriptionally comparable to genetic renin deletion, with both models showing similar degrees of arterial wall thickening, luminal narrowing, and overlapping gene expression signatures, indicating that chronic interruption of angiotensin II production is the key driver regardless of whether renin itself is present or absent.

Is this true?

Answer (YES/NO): YES